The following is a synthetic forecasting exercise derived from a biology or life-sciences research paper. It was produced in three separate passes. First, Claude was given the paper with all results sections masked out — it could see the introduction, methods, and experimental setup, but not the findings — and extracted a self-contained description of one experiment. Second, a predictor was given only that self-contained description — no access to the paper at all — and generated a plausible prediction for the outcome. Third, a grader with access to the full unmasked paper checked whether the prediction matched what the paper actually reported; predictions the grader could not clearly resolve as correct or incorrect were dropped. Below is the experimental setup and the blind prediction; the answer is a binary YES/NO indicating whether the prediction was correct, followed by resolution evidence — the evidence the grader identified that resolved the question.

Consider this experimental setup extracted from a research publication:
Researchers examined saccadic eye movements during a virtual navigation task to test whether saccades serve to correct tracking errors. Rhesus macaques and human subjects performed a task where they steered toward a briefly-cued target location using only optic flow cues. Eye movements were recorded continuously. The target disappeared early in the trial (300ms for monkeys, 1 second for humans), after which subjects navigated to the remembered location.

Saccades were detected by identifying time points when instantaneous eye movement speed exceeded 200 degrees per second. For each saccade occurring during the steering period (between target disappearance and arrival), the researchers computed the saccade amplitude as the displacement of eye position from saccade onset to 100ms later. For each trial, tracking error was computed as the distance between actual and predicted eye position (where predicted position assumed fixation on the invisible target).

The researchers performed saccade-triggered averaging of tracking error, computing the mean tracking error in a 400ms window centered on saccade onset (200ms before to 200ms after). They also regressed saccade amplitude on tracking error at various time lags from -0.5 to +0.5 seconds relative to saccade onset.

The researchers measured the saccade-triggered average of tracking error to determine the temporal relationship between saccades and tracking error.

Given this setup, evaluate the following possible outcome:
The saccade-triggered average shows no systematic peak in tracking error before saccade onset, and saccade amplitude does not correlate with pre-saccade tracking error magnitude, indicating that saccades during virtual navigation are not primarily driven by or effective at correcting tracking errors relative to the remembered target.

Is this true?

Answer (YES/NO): NO